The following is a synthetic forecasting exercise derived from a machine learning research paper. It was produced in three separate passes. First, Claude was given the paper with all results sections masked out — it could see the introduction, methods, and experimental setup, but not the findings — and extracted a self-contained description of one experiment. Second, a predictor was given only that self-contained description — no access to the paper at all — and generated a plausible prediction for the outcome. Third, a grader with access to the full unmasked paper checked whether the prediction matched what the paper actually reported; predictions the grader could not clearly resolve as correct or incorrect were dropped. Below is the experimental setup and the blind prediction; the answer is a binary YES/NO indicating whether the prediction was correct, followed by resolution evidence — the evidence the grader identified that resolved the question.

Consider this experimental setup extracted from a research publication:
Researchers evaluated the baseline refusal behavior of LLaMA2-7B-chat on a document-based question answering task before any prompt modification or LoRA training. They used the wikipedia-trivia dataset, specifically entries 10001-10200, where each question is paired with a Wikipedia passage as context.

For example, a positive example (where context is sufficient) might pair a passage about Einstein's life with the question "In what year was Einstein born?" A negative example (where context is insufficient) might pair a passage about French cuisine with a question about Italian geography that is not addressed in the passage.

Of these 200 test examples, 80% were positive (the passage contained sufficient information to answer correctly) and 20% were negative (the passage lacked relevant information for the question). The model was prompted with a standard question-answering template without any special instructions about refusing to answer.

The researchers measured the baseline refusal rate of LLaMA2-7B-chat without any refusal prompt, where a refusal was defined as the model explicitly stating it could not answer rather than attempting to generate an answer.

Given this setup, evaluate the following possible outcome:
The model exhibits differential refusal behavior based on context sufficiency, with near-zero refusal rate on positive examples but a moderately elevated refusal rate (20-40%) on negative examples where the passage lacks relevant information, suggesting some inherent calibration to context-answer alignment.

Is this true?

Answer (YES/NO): NO